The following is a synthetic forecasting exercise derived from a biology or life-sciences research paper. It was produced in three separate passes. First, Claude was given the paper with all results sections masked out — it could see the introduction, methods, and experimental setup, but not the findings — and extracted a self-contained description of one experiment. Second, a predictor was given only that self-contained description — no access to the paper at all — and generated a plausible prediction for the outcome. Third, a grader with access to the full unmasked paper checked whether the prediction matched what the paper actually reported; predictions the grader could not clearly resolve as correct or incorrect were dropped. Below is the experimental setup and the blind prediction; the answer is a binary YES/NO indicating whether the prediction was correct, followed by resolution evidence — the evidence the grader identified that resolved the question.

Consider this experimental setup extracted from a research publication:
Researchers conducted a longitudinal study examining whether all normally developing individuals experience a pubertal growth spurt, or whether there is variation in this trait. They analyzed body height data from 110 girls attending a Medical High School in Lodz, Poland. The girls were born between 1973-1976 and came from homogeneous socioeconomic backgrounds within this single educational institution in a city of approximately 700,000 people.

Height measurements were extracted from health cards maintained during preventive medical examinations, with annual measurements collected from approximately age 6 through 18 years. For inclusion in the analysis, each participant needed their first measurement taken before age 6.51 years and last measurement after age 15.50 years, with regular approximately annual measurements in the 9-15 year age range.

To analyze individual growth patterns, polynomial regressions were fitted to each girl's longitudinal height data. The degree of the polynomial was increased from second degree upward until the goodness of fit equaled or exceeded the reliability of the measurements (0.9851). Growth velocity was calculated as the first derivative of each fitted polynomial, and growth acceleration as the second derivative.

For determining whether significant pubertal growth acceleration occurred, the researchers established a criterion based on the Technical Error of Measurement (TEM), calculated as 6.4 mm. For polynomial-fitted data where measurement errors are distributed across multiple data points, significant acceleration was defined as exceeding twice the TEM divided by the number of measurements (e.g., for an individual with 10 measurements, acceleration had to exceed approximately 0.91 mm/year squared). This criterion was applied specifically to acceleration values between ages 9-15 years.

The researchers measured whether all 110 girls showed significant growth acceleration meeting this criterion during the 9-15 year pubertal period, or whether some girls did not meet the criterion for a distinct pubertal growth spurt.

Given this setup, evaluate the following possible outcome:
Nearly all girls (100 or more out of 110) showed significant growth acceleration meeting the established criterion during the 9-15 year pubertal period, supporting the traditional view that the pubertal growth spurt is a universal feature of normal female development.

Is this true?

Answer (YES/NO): NO